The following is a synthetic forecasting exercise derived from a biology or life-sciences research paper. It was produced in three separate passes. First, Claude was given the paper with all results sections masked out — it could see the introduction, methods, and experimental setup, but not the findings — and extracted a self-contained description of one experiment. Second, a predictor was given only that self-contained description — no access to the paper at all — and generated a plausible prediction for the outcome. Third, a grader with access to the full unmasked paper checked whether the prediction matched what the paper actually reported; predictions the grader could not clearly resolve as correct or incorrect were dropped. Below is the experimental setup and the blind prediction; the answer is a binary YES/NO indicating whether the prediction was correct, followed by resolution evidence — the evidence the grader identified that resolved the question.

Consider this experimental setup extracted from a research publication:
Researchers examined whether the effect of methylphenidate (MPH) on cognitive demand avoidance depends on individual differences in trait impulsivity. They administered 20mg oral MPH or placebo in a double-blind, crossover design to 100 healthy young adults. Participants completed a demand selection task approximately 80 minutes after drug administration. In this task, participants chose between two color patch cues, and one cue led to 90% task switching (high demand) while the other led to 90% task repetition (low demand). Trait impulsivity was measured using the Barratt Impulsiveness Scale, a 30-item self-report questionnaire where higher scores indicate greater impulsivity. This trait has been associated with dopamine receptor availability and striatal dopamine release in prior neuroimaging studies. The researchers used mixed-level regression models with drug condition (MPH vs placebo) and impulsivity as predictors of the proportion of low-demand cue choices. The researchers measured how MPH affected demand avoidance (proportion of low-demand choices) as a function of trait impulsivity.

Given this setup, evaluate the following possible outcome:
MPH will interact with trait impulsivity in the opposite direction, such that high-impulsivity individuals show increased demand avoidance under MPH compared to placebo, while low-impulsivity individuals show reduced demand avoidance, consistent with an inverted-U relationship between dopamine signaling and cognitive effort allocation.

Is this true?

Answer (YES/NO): NO